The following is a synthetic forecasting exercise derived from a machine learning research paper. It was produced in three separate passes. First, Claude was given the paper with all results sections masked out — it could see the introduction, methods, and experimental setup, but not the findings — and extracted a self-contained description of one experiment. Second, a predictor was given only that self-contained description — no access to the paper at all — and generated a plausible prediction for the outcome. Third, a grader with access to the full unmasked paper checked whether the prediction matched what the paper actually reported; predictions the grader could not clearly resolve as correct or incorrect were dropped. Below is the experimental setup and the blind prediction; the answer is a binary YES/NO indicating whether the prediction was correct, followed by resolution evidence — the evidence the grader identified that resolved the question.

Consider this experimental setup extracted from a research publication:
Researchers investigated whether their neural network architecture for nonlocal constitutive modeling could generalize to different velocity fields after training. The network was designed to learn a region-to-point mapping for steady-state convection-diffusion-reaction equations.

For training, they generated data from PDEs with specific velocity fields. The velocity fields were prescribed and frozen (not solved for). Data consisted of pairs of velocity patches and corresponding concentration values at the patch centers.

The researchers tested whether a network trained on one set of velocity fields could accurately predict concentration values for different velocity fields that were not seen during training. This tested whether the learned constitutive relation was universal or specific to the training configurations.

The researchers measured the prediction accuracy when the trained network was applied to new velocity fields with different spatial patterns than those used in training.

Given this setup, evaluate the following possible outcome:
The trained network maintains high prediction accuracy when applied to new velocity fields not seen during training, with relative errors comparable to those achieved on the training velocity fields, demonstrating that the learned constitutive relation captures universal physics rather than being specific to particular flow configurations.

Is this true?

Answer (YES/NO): NO